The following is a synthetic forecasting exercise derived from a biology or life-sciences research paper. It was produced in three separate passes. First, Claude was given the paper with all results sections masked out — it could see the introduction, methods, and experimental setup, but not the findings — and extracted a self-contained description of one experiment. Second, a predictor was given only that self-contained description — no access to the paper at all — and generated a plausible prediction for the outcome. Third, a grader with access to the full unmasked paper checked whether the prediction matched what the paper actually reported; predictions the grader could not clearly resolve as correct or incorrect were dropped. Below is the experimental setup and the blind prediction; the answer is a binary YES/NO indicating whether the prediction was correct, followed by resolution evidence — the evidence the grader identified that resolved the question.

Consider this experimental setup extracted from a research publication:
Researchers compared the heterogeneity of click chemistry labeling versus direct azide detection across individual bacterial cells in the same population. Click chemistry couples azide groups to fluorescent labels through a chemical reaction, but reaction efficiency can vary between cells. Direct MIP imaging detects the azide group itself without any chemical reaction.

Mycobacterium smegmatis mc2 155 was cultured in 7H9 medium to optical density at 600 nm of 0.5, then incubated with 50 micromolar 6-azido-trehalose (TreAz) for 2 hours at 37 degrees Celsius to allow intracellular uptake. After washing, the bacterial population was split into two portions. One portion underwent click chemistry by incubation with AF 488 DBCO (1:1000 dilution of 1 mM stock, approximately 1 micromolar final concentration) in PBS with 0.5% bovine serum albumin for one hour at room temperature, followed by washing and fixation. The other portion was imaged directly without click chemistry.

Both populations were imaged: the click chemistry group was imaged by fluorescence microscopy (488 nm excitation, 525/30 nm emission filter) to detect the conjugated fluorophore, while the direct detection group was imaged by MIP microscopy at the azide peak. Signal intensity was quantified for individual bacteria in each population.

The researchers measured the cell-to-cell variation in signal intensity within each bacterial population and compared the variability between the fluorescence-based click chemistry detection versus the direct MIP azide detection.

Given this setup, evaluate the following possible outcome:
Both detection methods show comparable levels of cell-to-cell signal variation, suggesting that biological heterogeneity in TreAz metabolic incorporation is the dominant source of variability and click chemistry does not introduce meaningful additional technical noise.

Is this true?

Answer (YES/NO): NO